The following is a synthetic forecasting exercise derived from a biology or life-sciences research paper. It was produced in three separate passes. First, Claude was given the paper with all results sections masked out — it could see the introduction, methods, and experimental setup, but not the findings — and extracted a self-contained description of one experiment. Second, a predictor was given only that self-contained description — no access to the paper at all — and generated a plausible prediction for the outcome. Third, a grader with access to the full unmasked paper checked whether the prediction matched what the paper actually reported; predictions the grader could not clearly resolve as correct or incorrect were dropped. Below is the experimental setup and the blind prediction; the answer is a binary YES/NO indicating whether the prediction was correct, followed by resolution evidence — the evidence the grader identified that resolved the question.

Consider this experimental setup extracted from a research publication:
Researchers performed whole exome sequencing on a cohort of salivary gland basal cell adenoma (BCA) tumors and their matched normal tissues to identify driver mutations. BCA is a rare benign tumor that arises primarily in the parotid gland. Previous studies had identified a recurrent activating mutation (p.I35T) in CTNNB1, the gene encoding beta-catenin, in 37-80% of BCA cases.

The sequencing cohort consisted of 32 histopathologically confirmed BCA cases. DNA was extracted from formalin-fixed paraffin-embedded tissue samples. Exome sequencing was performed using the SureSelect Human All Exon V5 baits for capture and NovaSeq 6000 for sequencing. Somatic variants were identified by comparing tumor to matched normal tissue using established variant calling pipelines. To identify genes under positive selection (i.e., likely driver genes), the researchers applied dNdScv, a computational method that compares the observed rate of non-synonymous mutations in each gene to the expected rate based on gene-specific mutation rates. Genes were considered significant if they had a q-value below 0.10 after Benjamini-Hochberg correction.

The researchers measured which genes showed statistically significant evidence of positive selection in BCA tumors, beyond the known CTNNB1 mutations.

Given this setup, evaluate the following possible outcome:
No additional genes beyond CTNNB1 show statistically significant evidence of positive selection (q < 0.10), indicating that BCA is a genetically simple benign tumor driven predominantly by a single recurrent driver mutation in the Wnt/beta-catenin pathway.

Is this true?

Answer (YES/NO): NO